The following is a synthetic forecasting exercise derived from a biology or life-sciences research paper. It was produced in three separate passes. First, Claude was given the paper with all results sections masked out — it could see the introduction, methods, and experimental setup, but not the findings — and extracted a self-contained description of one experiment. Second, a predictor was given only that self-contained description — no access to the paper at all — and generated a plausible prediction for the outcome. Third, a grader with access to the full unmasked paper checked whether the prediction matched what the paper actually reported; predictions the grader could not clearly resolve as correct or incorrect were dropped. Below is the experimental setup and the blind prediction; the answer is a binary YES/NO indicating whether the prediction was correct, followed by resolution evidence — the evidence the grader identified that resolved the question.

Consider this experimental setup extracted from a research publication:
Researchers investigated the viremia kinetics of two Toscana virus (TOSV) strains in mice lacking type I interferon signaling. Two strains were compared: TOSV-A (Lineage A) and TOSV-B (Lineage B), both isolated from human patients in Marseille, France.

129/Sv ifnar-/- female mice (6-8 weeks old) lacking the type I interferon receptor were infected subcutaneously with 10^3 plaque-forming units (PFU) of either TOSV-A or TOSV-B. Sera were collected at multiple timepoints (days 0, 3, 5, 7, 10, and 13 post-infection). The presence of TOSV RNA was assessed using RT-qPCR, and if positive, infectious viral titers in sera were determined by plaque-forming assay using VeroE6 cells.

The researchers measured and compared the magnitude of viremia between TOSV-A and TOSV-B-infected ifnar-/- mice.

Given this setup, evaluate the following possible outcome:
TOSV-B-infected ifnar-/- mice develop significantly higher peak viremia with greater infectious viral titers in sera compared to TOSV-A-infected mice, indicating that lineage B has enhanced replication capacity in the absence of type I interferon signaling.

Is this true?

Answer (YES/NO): NO